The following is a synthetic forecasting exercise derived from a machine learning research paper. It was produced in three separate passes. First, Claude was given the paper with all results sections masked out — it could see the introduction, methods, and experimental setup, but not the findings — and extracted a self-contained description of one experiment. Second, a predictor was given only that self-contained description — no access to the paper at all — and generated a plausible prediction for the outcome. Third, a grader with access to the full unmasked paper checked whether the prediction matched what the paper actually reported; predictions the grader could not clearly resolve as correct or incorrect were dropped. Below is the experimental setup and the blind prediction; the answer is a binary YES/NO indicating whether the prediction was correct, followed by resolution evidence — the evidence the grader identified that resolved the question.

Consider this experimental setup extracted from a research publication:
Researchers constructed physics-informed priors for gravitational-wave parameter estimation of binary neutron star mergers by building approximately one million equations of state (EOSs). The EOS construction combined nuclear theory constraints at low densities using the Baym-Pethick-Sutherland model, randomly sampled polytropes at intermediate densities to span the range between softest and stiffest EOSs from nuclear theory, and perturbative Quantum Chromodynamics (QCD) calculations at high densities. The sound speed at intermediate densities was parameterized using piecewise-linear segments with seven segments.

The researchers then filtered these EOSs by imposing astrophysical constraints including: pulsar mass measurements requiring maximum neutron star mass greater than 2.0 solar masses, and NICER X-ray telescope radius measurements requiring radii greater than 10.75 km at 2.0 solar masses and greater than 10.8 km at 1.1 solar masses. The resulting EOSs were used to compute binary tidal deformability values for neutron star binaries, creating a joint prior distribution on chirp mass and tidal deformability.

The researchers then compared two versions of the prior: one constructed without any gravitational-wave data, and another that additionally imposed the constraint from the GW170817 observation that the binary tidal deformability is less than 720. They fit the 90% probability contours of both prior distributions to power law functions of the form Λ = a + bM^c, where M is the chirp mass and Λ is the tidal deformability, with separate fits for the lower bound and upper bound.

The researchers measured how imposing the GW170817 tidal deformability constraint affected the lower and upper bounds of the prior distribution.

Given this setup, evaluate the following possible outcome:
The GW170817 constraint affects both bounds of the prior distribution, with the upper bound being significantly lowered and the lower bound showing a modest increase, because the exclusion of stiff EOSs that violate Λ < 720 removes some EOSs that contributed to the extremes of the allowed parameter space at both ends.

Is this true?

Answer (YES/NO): NO